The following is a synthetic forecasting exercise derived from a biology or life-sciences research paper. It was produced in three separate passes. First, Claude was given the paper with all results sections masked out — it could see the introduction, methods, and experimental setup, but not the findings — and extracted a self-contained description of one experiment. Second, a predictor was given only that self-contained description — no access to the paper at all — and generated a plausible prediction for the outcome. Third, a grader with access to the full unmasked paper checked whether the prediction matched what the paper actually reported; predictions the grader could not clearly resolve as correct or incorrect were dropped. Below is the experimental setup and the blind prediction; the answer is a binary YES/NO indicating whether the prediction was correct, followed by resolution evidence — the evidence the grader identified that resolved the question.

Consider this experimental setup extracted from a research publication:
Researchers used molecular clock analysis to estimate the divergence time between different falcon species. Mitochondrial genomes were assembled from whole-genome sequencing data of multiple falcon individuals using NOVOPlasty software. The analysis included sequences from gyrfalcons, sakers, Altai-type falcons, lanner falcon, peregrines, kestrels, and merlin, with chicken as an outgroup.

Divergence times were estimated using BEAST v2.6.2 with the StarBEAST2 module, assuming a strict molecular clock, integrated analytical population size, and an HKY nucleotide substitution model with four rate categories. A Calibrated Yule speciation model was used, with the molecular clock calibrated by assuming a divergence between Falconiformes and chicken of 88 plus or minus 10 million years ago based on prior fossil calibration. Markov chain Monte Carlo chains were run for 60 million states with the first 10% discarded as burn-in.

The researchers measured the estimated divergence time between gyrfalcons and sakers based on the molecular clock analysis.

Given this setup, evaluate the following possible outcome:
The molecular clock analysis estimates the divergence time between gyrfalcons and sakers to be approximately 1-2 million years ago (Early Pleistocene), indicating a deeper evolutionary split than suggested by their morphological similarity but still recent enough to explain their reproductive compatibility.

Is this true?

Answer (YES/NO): NO